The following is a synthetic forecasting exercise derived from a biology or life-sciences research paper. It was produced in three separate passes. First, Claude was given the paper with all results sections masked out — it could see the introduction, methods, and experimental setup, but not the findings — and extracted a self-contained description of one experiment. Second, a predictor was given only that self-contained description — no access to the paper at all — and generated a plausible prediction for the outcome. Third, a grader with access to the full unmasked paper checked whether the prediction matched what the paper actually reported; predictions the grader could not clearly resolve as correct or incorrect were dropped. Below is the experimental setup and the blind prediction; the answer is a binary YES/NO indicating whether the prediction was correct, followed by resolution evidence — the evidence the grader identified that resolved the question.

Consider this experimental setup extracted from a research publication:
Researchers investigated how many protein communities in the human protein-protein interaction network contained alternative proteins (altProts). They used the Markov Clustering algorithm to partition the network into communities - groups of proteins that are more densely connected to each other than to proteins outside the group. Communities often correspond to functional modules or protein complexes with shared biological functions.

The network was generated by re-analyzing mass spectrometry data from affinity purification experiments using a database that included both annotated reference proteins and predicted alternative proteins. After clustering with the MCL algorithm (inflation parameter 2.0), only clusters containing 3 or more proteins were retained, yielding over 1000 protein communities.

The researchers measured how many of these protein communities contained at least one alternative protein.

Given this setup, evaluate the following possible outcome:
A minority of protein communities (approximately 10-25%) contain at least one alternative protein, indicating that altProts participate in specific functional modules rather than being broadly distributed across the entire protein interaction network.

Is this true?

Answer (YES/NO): YES